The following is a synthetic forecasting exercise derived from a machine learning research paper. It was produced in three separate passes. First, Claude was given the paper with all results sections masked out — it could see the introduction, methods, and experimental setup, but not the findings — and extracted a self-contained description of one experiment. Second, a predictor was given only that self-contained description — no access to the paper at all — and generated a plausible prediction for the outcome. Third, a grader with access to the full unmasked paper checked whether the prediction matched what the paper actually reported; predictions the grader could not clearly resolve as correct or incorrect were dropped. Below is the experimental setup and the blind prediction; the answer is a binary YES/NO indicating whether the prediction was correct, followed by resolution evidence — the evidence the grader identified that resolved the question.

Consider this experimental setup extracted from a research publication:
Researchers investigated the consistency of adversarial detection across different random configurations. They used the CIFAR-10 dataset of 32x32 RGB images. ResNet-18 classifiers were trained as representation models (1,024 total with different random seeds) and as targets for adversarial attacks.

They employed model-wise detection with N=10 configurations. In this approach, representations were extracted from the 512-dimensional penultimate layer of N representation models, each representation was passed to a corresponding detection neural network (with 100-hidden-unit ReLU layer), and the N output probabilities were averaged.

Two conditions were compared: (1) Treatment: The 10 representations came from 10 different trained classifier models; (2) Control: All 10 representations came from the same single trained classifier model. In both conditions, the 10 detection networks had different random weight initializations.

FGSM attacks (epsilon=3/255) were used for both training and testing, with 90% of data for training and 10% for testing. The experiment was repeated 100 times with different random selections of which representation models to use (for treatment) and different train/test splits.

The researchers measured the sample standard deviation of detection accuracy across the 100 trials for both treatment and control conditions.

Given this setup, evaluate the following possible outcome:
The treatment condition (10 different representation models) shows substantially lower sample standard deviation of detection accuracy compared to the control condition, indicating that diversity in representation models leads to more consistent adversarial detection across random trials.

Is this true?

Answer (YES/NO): YES